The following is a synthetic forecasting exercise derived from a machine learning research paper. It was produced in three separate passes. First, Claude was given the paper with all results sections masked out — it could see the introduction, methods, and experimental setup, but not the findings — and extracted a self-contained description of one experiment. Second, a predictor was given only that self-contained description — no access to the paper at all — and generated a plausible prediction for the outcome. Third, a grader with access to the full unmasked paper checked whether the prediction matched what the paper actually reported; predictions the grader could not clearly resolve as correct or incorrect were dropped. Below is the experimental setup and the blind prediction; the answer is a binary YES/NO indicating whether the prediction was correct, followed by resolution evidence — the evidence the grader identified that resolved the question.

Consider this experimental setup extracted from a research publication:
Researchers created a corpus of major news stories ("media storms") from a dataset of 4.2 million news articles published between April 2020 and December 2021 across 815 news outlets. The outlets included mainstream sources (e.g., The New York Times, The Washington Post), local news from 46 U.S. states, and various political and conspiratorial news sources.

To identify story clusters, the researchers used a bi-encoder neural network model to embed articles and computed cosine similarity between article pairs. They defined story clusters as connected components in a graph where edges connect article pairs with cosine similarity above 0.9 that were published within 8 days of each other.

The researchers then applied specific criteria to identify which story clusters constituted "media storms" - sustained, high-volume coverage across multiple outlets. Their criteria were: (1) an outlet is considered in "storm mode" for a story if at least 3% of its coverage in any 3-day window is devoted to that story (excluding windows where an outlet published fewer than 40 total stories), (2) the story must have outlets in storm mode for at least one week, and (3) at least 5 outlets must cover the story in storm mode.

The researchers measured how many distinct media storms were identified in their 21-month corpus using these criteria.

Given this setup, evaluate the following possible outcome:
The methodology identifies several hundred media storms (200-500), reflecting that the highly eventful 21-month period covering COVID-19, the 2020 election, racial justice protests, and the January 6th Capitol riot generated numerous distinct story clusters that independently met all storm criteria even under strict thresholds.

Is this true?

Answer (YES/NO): NO